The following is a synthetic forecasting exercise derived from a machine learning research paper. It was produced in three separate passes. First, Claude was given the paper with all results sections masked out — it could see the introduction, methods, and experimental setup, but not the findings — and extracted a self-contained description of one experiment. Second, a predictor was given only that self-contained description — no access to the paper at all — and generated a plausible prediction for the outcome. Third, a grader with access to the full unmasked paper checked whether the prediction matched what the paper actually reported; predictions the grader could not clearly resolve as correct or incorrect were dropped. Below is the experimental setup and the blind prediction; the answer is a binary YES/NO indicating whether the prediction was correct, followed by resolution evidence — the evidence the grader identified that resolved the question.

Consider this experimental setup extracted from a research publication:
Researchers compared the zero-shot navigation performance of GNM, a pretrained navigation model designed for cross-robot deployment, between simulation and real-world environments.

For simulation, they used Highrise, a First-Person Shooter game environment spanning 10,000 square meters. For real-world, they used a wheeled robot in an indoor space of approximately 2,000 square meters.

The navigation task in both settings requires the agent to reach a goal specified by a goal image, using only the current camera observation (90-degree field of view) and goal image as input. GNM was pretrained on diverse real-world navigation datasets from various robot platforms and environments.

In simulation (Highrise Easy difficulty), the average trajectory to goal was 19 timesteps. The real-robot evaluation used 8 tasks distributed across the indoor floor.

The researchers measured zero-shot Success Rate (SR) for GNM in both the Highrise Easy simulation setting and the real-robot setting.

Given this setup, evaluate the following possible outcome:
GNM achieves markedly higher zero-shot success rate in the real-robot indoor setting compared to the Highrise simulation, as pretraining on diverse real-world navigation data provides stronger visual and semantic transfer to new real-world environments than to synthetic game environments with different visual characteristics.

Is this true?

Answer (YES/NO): NO